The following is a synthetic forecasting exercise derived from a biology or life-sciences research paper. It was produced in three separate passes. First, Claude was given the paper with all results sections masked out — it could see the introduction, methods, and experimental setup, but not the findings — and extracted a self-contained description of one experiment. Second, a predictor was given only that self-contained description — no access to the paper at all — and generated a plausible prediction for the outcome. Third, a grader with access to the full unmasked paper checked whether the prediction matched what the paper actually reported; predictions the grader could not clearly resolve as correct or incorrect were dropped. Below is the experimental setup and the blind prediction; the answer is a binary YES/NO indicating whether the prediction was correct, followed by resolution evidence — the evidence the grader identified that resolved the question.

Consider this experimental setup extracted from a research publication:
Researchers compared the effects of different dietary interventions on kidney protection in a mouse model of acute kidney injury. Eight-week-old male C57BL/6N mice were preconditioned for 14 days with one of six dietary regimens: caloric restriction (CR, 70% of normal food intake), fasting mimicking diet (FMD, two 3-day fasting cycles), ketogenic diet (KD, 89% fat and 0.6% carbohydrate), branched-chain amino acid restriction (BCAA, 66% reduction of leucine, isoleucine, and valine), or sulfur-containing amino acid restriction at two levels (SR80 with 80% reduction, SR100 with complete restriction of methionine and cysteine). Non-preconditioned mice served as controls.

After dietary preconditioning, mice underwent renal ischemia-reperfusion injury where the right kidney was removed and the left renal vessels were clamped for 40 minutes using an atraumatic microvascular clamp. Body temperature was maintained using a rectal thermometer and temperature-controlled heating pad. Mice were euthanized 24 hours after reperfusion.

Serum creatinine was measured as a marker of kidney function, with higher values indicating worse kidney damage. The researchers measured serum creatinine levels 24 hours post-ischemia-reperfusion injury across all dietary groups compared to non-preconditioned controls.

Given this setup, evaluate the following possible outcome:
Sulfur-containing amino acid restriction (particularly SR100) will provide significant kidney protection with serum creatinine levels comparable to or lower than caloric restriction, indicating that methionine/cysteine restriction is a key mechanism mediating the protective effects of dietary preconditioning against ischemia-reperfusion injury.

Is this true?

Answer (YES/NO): YES